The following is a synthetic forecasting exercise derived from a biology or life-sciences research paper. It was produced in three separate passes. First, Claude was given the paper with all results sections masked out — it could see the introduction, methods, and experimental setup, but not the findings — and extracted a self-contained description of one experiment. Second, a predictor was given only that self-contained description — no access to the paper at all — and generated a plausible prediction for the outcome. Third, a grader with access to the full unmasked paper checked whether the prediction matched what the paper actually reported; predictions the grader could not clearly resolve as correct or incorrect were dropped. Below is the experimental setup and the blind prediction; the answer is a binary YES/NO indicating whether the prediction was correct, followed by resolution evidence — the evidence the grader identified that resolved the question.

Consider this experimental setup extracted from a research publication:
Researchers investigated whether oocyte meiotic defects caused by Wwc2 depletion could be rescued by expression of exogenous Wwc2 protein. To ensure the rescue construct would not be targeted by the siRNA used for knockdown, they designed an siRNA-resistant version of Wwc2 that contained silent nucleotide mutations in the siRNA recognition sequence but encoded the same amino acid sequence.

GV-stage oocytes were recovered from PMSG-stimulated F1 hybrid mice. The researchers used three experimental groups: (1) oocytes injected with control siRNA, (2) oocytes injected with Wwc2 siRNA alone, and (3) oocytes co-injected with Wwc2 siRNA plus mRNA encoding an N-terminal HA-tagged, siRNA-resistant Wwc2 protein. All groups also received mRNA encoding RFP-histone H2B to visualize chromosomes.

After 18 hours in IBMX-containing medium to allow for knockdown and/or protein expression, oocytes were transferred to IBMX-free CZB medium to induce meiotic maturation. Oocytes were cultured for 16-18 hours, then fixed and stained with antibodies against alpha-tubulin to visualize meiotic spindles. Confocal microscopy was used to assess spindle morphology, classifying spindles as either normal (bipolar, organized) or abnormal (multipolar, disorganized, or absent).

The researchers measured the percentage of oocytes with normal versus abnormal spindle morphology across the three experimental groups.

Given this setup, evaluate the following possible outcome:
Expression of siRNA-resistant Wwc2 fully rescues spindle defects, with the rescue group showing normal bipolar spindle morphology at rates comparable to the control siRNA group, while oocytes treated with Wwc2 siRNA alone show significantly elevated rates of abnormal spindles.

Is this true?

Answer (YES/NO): YES